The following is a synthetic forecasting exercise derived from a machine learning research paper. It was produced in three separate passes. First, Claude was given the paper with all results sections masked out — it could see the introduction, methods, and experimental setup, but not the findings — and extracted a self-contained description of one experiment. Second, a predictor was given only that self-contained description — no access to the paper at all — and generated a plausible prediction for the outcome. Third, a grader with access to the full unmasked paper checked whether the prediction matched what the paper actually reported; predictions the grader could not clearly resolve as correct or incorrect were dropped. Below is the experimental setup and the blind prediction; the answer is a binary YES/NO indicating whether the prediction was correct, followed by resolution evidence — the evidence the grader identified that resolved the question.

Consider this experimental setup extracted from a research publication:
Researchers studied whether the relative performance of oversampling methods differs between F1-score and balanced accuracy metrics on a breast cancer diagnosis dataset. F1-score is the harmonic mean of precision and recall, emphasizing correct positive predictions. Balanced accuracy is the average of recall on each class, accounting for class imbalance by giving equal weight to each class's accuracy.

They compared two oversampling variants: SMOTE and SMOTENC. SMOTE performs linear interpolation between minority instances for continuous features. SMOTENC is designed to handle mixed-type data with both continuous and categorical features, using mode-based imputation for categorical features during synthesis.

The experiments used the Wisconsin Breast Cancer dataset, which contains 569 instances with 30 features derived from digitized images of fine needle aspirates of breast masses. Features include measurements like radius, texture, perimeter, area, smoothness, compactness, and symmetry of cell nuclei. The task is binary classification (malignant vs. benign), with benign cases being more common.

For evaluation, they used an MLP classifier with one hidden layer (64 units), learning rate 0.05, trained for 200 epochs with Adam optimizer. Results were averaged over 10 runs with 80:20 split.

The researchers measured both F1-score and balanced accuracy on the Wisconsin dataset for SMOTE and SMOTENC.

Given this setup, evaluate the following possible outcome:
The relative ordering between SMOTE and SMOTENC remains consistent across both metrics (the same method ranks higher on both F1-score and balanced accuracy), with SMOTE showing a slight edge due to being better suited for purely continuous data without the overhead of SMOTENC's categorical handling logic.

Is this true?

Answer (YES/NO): NO